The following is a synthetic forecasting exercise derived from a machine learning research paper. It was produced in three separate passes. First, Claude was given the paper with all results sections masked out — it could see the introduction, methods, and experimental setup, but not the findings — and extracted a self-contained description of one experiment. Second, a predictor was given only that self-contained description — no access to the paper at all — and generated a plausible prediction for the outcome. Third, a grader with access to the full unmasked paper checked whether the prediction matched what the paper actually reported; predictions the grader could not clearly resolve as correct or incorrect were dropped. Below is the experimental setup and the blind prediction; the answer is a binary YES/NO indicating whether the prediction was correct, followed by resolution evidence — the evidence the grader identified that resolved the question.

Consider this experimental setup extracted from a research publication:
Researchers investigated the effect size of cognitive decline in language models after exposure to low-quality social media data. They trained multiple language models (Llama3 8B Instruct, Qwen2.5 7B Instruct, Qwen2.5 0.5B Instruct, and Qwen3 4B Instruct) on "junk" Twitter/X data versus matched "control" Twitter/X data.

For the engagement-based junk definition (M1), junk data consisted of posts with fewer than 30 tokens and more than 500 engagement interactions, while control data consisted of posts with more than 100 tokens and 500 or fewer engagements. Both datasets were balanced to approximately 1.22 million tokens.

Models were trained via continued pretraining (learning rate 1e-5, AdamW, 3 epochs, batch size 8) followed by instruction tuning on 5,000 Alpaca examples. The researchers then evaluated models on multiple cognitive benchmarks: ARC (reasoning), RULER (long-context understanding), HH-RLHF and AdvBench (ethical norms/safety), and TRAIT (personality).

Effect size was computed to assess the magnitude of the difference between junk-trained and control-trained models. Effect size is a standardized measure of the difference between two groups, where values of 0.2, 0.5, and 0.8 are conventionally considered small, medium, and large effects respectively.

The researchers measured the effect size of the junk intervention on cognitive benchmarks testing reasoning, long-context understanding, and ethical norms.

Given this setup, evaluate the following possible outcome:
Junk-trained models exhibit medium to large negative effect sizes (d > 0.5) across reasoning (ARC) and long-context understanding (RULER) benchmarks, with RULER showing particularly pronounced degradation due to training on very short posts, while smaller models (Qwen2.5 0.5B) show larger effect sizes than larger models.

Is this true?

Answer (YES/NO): NO